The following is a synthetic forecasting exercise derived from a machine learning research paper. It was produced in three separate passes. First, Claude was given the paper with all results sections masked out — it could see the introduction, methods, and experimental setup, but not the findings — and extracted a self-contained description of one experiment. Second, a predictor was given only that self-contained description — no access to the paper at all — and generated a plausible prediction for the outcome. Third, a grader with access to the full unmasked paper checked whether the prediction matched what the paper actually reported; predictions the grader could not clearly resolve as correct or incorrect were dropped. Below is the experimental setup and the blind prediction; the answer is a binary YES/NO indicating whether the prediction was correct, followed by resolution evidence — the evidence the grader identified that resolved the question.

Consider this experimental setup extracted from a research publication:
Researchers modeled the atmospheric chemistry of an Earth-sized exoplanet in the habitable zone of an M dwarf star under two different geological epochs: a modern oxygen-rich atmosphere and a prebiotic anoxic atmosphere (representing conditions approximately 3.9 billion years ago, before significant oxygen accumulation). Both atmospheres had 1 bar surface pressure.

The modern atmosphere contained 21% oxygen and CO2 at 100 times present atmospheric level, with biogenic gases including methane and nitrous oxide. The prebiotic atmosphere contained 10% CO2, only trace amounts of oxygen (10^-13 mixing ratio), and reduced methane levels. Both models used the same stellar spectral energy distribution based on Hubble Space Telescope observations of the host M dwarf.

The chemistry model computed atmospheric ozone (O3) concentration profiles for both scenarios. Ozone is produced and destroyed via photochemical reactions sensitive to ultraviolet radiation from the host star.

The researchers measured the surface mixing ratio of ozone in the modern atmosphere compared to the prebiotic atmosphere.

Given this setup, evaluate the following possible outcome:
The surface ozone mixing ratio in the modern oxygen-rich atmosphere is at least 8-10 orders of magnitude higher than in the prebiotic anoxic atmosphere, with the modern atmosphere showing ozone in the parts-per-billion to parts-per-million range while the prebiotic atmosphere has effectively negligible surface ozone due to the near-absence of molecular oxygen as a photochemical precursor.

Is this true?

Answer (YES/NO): YES